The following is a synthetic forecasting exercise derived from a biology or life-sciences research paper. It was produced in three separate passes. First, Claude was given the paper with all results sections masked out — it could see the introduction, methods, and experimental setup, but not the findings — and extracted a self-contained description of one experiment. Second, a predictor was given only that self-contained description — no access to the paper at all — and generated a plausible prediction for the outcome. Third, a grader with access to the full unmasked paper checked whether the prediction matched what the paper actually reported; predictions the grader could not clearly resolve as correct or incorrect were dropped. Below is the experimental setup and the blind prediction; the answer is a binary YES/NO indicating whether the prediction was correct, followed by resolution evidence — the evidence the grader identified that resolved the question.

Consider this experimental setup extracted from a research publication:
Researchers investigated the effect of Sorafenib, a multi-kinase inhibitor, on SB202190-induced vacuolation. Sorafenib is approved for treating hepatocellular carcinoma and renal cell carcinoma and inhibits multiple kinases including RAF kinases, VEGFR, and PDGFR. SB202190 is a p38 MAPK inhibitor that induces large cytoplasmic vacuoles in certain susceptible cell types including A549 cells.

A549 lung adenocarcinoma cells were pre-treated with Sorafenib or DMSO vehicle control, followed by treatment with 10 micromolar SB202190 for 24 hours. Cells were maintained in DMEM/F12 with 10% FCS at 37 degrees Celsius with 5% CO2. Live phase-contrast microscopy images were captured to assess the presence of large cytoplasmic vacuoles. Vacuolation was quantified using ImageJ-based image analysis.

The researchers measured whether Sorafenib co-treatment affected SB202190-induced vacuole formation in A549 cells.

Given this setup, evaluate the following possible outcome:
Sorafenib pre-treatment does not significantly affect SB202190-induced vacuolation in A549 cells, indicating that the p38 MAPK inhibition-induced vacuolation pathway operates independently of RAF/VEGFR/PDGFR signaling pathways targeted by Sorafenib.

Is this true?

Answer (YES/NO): NO